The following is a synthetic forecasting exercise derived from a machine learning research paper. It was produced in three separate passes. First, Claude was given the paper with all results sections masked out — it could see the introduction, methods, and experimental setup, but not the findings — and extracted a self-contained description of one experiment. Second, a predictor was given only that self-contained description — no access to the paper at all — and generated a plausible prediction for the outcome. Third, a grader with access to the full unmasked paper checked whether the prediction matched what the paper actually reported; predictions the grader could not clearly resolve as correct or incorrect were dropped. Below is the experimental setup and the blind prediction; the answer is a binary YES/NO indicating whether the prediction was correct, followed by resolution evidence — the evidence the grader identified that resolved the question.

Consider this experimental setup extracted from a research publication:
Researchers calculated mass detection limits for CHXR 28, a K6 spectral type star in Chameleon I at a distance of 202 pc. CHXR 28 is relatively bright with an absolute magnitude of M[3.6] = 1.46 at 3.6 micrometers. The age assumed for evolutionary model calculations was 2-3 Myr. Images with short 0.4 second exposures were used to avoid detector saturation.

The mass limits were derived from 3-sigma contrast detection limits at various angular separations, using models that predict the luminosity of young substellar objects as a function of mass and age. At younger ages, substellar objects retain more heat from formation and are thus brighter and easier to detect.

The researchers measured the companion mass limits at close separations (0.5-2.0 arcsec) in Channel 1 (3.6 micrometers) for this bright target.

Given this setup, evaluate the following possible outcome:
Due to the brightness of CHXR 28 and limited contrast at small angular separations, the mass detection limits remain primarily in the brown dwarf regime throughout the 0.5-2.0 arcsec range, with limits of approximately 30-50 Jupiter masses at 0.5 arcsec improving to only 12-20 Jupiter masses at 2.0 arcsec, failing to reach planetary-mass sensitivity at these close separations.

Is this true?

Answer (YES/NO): NO